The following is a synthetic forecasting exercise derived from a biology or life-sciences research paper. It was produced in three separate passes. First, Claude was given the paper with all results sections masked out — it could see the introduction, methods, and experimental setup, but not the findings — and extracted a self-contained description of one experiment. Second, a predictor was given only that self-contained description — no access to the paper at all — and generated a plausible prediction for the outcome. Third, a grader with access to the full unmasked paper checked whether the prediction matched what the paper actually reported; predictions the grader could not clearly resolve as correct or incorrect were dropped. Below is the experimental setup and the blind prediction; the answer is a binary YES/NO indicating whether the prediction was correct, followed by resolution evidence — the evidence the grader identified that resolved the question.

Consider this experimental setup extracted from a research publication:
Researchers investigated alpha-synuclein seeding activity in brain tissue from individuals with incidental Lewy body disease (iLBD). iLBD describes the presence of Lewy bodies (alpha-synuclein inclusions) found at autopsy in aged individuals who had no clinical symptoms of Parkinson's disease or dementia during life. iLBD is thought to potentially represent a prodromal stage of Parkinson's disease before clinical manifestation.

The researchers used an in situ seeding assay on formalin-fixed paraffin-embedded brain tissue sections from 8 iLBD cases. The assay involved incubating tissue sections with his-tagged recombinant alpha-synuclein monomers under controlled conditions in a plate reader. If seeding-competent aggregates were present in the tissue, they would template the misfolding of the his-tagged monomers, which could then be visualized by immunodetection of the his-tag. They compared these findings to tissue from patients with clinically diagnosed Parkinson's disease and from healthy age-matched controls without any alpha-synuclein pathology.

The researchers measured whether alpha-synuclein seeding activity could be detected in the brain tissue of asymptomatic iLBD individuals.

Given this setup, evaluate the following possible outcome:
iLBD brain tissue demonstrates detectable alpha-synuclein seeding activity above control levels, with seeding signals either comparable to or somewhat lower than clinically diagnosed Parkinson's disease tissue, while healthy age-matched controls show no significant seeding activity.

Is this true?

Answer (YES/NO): YES